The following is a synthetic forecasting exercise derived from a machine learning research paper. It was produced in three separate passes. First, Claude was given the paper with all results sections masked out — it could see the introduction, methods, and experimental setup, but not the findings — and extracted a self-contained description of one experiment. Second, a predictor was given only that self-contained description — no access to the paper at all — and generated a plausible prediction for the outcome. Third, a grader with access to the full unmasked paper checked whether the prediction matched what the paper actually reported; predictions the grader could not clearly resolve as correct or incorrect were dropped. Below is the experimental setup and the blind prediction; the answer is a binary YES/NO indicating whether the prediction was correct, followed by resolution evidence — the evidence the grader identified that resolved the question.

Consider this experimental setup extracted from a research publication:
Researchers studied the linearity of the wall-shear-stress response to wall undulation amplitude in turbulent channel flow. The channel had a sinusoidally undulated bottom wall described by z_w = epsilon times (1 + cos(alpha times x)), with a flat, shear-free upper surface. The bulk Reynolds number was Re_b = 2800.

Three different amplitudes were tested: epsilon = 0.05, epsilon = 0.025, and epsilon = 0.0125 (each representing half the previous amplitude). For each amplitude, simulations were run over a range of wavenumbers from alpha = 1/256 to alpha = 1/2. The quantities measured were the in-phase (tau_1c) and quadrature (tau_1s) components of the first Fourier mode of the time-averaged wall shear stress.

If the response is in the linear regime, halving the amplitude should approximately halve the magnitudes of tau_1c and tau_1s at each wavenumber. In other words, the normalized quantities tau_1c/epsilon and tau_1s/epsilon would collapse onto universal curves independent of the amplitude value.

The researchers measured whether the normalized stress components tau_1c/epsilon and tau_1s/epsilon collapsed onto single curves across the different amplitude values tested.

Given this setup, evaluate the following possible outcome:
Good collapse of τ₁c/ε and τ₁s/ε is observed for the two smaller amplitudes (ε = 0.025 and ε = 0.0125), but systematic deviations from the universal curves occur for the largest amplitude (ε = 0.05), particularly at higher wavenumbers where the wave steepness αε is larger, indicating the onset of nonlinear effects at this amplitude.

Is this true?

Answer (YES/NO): NO